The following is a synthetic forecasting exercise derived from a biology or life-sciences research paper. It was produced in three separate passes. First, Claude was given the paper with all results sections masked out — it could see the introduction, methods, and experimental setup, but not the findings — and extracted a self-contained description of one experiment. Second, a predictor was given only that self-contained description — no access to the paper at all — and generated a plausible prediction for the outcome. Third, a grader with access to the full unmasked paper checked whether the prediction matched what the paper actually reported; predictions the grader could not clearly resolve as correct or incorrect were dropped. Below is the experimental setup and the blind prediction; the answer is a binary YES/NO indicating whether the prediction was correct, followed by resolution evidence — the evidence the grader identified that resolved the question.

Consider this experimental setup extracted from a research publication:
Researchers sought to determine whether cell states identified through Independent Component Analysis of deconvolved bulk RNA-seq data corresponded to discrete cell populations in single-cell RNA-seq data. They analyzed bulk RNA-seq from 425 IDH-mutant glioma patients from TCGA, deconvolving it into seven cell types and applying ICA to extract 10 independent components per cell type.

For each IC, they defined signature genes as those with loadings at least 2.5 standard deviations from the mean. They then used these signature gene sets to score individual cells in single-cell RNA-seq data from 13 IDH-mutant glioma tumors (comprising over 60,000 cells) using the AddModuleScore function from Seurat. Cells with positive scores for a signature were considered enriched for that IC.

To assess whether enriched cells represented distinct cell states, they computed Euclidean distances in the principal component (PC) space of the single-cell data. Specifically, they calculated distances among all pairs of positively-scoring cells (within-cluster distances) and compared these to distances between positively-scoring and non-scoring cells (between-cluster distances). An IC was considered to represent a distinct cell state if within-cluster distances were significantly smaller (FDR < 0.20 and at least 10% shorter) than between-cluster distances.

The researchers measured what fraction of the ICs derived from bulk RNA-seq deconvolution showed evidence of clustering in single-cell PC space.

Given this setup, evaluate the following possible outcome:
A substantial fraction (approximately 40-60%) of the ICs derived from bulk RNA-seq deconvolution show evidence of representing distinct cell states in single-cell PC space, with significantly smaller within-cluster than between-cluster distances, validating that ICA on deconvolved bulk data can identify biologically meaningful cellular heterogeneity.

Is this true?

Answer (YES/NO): NO